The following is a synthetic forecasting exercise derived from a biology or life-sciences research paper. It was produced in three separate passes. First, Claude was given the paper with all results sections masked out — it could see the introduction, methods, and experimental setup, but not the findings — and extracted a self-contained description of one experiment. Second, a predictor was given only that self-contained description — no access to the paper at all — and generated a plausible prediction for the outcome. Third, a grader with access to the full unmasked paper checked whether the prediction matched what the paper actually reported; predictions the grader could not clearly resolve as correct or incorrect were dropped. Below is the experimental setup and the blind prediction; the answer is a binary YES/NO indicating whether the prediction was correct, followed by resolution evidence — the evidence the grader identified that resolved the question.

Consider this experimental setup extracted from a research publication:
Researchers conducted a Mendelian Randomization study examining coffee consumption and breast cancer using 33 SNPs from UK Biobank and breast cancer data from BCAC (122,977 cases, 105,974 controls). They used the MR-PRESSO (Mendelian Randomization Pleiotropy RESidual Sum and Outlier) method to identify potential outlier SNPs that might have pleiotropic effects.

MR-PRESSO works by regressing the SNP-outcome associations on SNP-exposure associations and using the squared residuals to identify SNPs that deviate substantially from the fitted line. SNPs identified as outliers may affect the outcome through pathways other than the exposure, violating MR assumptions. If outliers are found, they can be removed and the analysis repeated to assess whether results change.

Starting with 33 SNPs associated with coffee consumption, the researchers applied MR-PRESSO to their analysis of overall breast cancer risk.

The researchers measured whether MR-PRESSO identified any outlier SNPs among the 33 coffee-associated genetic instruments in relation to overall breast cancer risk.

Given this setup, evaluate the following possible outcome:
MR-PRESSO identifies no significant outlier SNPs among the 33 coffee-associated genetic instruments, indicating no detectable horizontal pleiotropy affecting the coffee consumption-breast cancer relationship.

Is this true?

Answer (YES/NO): NO